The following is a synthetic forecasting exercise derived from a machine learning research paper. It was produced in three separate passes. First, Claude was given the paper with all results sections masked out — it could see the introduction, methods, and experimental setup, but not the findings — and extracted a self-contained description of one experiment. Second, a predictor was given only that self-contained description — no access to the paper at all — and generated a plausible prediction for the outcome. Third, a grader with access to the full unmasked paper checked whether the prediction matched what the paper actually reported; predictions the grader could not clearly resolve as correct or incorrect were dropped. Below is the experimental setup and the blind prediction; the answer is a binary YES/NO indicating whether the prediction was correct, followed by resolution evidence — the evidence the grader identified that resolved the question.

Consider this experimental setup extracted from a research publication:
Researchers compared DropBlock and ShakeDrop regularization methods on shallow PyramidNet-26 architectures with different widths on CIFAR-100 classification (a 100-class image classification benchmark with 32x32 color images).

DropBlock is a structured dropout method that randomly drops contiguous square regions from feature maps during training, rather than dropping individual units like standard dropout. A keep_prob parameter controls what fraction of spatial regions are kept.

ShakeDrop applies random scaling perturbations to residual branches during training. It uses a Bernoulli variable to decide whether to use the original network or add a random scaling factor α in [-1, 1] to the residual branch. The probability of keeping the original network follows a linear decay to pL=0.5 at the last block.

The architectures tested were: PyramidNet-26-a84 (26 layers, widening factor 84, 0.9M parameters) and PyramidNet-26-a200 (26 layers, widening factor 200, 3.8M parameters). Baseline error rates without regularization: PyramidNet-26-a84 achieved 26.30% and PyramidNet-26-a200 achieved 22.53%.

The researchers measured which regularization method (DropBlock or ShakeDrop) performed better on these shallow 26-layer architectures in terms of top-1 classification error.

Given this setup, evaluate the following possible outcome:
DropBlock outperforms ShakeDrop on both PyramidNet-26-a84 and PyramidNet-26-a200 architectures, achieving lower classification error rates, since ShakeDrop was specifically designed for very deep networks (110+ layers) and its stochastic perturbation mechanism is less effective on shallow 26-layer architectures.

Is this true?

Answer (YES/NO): YES